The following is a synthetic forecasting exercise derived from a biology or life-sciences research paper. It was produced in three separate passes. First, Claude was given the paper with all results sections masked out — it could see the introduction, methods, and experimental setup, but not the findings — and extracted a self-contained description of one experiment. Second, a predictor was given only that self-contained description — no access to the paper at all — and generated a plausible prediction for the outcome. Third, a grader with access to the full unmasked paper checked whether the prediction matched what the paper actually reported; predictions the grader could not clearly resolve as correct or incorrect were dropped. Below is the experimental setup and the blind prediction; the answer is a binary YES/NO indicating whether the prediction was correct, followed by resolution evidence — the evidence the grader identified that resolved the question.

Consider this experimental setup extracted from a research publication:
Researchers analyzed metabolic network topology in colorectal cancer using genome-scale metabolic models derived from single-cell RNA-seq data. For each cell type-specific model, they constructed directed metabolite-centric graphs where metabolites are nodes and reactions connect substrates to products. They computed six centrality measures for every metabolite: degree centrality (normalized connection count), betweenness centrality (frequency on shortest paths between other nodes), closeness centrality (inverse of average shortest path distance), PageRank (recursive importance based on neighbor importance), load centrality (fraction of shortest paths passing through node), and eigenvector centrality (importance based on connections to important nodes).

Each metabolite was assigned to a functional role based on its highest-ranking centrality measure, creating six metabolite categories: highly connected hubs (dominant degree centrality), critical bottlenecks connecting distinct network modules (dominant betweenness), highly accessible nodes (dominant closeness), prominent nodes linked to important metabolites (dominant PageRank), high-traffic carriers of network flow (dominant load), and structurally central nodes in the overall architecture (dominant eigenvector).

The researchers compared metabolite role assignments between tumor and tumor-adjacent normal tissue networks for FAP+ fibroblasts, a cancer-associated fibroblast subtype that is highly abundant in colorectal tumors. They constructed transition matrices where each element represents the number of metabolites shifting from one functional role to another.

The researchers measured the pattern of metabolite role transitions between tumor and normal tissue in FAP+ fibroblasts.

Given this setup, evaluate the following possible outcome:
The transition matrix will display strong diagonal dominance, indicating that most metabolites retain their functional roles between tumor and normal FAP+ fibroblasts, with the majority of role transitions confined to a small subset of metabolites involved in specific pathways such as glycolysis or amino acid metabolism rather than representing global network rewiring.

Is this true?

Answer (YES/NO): YES